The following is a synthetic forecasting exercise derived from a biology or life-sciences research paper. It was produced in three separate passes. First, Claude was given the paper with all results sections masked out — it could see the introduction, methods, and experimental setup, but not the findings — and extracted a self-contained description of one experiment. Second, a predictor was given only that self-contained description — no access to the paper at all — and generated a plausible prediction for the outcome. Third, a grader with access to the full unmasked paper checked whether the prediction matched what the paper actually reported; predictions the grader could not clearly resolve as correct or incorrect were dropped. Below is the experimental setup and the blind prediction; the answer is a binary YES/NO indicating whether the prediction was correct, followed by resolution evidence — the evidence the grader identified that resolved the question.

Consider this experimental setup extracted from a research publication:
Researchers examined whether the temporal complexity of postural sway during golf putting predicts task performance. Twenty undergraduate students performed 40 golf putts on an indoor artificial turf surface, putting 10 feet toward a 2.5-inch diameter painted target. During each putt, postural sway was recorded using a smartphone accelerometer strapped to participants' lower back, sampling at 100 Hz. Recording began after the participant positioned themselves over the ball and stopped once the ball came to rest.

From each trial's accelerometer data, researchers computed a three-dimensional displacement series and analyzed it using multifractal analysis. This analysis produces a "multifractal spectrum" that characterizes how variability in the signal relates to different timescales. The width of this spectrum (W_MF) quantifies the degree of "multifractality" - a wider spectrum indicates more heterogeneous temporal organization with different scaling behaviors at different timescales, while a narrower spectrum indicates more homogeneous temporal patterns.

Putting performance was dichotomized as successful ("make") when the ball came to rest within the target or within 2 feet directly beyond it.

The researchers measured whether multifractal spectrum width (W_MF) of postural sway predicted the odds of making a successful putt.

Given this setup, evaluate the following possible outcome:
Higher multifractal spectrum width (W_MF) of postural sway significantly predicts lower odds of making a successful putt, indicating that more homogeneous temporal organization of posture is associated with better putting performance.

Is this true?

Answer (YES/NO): YES